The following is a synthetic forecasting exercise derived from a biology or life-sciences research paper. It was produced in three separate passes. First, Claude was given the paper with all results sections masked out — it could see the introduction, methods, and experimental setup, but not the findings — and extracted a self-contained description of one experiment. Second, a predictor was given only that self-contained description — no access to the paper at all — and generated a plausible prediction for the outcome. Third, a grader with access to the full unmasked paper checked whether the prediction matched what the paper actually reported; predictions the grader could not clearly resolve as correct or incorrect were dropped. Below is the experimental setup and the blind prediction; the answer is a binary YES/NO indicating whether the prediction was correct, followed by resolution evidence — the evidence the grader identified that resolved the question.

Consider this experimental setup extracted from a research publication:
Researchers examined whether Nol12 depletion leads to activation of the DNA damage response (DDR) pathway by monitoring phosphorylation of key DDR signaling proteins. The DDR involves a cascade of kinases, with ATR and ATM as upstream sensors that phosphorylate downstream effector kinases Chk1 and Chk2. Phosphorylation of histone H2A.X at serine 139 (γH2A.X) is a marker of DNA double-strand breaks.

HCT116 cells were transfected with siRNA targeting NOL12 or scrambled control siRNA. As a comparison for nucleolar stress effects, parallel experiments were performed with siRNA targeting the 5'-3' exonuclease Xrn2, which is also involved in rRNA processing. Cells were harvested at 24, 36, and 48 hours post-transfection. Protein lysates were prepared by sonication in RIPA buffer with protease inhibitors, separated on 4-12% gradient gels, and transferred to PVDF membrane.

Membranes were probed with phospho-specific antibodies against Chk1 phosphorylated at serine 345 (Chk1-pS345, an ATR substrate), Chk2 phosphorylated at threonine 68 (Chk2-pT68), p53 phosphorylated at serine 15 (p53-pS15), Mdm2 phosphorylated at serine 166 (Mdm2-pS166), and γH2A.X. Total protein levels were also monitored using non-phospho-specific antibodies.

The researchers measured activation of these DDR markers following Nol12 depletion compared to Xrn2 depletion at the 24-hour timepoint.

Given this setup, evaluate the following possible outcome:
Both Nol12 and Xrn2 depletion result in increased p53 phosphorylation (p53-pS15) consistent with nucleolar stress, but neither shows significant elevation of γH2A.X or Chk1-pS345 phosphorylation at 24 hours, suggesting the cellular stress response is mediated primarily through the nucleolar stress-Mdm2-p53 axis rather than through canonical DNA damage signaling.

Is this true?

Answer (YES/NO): NO